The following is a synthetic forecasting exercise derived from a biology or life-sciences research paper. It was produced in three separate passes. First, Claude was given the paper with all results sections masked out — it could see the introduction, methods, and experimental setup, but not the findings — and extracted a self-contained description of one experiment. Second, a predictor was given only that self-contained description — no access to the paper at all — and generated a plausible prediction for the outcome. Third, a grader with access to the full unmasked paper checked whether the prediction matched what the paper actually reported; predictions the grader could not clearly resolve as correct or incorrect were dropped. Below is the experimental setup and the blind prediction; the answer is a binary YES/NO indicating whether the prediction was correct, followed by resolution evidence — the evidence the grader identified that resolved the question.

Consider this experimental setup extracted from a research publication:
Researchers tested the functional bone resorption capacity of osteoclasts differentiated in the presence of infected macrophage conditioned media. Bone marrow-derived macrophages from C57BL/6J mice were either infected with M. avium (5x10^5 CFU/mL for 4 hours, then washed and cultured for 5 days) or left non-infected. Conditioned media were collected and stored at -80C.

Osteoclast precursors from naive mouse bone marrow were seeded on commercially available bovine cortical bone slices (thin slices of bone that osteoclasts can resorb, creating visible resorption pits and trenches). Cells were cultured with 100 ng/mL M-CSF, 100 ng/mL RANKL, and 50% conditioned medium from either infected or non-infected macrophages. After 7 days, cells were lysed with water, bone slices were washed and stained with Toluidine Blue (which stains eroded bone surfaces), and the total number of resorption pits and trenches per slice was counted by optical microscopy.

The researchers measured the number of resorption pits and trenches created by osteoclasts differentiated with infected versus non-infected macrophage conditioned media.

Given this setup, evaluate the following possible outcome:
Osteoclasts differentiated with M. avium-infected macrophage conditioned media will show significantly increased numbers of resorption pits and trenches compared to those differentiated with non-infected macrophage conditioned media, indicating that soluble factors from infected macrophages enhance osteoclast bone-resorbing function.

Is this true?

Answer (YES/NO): YES